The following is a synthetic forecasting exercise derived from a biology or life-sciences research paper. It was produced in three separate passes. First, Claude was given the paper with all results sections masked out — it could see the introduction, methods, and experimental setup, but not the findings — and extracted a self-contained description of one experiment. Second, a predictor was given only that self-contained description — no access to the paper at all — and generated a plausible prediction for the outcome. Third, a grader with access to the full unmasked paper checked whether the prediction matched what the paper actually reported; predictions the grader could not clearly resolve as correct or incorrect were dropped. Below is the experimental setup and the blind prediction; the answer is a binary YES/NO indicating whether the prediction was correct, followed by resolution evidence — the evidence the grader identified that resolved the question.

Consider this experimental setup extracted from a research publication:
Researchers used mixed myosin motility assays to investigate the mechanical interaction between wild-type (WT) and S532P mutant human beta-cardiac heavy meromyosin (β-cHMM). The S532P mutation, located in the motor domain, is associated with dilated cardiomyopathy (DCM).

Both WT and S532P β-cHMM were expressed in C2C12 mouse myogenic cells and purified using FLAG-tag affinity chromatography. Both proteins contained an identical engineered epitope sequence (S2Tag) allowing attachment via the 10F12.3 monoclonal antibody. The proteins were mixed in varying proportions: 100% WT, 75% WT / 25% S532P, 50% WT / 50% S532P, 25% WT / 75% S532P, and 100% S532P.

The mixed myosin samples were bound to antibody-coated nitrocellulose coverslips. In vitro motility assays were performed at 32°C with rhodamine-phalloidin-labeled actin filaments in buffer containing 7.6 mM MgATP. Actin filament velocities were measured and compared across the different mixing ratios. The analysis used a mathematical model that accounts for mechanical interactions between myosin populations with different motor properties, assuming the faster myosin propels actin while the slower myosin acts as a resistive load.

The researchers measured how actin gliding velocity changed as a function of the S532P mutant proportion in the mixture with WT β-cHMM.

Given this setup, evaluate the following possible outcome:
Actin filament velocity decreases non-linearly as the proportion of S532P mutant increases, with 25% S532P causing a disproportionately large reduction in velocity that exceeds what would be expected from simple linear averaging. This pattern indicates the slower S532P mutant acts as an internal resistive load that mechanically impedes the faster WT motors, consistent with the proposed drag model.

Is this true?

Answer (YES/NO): NO